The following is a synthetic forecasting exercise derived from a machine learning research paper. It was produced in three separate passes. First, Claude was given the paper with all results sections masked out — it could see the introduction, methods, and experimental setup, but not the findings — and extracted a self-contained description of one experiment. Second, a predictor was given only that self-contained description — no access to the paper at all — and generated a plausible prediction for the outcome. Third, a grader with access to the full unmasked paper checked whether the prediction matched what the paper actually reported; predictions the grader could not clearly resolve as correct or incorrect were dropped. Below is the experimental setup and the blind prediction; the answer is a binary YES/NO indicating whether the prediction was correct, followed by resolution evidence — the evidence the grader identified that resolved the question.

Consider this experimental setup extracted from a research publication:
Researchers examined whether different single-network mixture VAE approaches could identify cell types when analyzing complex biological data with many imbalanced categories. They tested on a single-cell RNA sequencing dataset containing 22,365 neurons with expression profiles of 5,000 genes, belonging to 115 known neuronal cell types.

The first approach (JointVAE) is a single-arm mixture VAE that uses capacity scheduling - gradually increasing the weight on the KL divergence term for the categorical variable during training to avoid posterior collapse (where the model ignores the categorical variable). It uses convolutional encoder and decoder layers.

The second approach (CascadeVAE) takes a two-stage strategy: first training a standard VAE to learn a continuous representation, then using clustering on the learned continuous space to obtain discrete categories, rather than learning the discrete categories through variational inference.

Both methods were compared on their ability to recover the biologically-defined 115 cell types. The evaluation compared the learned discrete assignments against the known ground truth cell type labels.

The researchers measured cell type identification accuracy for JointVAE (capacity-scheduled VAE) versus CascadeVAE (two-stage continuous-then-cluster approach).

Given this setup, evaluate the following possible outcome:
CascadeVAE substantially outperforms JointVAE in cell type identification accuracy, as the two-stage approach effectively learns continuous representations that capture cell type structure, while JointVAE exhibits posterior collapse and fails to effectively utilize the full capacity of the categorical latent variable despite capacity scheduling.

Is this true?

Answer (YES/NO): NO